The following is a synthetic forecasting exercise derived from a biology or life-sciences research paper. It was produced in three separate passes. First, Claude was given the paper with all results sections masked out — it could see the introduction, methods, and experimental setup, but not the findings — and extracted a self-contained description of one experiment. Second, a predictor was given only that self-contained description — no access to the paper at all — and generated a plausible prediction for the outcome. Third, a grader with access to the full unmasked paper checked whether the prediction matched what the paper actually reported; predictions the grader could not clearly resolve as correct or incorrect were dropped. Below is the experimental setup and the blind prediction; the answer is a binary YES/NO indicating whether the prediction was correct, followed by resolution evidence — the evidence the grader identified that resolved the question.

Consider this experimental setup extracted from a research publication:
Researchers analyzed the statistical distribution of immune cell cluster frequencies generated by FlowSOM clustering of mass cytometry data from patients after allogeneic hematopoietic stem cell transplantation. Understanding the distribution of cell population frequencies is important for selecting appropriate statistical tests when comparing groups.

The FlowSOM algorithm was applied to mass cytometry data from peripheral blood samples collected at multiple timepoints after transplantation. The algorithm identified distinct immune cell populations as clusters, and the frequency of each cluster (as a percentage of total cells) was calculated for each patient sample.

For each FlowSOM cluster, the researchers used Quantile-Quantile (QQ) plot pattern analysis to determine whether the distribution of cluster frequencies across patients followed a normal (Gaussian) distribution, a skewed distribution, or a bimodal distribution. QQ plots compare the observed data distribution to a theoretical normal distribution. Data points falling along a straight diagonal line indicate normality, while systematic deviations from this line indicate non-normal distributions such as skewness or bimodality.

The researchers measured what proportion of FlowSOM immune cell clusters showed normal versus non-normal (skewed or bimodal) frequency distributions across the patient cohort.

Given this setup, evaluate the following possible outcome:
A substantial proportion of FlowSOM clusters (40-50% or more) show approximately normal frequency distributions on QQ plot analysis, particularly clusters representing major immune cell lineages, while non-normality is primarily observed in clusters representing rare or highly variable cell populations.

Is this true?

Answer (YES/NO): NO